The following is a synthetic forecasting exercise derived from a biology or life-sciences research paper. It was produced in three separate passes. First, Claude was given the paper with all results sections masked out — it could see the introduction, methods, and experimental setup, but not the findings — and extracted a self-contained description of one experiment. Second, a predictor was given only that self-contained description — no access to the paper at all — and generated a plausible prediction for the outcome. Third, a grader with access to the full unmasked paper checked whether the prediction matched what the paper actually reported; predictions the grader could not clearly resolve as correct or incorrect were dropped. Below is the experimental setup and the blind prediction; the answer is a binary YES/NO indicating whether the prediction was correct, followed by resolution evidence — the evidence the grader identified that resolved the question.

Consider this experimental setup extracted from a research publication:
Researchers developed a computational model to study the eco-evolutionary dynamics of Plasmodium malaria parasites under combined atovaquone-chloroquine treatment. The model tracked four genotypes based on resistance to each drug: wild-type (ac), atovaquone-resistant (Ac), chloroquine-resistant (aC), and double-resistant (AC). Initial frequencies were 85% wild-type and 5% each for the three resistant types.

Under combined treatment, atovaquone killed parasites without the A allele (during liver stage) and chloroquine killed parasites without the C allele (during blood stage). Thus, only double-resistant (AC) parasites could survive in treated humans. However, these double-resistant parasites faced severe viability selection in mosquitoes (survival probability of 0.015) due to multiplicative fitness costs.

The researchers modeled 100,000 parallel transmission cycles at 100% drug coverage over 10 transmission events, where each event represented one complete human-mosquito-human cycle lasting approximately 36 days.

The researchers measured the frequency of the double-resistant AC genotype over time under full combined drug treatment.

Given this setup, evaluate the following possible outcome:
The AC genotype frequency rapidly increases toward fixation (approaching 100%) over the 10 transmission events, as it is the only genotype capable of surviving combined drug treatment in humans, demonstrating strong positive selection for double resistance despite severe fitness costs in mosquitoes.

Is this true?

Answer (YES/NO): YES